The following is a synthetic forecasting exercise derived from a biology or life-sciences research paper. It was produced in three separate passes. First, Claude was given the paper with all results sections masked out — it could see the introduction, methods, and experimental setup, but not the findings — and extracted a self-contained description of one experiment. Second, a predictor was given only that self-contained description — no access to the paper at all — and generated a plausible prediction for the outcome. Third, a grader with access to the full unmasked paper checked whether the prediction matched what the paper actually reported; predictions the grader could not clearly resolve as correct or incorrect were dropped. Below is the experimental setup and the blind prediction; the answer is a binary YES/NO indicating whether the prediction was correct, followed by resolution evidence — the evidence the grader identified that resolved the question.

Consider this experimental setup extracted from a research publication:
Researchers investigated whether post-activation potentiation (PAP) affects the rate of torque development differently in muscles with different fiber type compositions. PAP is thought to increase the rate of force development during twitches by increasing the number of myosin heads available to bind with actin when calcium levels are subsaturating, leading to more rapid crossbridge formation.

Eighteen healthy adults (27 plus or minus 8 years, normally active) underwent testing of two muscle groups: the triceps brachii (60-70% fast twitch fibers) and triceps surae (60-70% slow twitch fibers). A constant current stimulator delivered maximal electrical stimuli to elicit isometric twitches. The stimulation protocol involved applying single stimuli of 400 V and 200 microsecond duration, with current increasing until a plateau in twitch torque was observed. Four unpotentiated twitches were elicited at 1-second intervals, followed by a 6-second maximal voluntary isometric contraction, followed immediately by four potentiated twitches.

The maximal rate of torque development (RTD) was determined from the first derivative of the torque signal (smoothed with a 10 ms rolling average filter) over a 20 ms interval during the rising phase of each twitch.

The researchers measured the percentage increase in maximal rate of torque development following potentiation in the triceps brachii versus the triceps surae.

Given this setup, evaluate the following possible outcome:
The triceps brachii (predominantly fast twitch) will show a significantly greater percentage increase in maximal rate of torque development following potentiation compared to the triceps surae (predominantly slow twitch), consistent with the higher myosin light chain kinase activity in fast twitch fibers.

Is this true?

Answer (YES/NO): YES